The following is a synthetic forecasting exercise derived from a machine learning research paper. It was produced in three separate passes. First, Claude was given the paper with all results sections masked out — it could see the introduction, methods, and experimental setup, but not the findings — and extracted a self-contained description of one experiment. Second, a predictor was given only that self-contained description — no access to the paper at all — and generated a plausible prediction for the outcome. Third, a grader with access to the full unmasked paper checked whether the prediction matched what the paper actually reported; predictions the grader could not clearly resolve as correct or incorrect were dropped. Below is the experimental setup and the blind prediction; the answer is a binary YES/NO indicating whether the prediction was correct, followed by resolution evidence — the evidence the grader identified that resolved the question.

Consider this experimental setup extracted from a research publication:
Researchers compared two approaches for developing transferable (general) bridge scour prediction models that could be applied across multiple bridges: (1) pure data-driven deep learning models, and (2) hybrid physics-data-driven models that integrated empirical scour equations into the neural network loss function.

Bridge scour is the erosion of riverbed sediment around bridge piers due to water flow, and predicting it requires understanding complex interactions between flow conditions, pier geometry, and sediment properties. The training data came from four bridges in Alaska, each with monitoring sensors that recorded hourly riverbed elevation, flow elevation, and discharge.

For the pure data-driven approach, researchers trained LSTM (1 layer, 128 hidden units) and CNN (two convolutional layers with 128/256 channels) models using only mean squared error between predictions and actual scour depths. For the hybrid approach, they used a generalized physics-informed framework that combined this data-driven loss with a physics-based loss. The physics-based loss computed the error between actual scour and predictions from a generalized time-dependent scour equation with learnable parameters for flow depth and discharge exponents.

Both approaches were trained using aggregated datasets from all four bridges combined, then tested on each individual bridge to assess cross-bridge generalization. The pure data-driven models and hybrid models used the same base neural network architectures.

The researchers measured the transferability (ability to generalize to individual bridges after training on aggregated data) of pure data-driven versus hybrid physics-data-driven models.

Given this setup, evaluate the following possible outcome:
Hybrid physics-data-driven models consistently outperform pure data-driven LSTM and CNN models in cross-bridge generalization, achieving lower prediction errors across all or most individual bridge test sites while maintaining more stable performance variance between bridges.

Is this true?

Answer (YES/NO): NO